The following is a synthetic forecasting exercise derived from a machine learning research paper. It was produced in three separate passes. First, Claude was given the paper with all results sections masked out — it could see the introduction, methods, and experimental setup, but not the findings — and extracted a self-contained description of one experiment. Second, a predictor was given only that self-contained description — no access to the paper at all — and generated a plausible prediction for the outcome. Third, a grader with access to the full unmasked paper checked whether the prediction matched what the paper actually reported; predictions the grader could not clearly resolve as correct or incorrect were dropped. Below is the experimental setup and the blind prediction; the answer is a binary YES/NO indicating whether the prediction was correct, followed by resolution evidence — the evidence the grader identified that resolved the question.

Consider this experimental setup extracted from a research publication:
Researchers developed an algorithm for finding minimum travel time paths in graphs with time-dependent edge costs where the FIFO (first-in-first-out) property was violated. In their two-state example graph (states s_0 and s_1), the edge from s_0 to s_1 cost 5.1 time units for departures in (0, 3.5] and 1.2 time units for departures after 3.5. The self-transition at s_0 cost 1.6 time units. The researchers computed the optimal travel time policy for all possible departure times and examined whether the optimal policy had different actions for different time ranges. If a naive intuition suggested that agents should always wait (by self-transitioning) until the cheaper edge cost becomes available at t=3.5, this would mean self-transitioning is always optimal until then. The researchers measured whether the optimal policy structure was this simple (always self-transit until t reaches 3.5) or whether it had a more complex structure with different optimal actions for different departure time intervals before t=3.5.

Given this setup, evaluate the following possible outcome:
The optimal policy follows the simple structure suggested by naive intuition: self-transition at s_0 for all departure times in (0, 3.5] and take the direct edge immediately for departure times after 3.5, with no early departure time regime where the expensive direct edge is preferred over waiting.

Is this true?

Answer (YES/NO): NO